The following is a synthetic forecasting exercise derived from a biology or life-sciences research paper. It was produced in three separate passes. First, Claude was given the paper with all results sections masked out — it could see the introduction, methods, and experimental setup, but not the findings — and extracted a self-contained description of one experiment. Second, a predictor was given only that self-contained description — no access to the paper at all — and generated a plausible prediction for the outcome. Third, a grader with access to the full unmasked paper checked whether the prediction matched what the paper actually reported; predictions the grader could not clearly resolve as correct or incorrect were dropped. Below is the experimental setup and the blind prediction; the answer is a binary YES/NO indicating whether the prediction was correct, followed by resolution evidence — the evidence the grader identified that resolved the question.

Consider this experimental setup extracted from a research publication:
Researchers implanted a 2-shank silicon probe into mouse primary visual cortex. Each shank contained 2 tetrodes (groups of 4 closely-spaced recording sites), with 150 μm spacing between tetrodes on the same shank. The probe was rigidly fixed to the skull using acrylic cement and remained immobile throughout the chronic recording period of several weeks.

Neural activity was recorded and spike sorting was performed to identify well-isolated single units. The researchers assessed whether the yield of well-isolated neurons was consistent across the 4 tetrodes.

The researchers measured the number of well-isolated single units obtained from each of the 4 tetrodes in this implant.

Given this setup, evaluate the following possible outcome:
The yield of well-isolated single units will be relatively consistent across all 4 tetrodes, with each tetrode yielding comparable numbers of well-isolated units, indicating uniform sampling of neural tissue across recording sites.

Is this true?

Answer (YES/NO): NO